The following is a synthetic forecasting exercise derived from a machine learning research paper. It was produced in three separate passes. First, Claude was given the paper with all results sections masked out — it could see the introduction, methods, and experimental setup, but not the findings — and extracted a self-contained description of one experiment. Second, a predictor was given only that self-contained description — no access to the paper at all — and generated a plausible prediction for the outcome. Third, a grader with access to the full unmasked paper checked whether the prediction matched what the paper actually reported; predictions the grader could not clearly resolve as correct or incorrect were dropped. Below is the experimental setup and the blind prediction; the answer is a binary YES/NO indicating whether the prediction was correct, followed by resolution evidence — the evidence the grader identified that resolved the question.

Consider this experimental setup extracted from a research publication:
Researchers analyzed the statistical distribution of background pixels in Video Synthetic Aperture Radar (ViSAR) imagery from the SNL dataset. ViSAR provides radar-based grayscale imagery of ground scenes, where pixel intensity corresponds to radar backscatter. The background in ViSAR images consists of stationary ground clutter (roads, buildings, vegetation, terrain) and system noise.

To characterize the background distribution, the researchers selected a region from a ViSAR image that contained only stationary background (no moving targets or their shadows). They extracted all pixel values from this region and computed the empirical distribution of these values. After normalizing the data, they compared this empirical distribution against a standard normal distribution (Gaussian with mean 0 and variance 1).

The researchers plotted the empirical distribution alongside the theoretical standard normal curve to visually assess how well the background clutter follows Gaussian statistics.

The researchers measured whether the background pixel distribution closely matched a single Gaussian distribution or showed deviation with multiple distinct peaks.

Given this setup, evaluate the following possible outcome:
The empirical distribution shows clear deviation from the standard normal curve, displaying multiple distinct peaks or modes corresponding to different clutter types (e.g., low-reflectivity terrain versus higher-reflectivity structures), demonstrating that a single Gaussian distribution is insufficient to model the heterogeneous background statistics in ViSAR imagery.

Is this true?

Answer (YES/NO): YES